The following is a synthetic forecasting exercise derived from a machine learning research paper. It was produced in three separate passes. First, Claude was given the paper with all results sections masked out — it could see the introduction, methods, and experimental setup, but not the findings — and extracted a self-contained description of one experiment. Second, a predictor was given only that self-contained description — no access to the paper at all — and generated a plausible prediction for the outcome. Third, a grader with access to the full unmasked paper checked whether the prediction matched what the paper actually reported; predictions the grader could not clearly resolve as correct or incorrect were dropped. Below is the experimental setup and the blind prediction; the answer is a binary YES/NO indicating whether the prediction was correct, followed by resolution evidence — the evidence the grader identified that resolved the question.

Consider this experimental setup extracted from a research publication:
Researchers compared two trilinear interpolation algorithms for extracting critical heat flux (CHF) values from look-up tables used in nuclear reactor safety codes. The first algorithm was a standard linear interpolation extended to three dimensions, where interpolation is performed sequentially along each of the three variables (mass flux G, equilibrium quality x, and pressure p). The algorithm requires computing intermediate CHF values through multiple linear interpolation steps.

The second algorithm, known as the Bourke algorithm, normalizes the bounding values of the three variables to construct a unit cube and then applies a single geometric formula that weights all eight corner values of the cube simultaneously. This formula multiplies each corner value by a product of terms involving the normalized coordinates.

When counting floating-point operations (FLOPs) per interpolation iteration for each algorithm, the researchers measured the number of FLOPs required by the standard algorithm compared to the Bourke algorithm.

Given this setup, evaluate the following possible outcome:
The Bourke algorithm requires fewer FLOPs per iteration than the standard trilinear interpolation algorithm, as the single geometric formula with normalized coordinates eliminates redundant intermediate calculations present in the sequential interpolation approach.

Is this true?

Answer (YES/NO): NO